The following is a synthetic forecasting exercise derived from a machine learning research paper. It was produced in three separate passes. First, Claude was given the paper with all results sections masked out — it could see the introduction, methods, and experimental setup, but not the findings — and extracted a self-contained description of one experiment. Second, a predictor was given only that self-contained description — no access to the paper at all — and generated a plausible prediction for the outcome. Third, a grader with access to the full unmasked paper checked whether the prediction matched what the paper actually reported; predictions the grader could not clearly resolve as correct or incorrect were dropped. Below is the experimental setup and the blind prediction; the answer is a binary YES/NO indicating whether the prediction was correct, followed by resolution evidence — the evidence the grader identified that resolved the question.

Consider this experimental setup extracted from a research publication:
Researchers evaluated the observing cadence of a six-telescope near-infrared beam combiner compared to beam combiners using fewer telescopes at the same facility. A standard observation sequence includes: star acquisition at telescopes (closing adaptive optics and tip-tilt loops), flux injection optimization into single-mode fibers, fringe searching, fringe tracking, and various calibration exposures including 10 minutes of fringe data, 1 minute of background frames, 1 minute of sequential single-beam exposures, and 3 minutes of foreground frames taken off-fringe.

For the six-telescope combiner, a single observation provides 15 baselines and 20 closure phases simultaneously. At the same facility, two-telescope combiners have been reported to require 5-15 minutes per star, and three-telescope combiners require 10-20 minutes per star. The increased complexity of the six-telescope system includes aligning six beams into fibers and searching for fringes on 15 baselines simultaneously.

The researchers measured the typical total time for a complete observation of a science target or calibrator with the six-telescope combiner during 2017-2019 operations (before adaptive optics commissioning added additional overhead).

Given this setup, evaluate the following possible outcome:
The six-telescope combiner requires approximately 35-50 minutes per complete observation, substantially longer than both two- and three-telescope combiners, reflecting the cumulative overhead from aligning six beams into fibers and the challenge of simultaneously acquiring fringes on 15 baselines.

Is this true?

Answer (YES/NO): NO